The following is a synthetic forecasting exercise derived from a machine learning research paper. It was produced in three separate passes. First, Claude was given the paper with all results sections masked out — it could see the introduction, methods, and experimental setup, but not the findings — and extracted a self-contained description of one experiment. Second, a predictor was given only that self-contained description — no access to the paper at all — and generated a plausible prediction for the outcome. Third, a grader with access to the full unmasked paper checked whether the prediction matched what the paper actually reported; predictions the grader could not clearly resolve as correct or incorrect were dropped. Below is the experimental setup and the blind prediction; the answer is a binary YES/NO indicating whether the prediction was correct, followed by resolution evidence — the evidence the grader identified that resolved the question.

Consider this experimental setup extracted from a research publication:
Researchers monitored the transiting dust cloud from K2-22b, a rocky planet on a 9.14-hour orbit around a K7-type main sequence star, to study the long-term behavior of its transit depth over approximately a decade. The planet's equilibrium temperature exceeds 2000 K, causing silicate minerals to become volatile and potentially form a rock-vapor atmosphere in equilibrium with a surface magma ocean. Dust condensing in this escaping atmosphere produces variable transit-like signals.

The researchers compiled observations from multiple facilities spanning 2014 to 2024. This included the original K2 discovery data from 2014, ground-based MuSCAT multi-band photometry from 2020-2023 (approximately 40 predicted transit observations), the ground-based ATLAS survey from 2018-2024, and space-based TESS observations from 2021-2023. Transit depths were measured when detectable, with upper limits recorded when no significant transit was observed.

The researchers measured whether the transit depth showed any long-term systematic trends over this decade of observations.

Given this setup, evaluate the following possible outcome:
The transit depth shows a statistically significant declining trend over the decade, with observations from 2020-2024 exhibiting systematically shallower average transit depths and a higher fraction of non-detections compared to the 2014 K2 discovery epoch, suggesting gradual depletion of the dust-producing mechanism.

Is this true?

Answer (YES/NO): YES